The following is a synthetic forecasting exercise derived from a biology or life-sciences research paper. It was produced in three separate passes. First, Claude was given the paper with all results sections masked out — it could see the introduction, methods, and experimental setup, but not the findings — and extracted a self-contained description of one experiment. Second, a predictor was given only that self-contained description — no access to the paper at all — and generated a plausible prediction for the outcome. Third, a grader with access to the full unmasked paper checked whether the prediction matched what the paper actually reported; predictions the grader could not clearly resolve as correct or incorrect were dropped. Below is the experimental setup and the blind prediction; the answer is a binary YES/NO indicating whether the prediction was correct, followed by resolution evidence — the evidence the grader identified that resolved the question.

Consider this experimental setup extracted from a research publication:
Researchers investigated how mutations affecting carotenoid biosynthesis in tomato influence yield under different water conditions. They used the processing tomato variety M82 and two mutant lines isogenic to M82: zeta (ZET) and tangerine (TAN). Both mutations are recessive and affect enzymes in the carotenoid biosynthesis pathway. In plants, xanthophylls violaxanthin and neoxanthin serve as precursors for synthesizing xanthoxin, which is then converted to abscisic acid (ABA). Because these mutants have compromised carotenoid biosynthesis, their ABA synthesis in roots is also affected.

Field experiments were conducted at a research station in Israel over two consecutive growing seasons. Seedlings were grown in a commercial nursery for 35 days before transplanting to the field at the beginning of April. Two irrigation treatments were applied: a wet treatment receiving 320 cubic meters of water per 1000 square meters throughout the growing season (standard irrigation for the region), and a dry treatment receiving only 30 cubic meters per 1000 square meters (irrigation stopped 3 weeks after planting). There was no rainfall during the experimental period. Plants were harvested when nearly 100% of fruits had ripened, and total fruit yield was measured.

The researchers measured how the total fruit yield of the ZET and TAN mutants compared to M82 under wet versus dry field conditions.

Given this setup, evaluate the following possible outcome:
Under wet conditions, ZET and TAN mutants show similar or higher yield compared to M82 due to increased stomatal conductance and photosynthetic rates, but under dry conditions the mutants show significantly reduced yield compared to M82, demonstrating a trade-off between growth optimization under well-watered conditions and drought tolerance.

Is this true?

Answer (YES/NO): NO